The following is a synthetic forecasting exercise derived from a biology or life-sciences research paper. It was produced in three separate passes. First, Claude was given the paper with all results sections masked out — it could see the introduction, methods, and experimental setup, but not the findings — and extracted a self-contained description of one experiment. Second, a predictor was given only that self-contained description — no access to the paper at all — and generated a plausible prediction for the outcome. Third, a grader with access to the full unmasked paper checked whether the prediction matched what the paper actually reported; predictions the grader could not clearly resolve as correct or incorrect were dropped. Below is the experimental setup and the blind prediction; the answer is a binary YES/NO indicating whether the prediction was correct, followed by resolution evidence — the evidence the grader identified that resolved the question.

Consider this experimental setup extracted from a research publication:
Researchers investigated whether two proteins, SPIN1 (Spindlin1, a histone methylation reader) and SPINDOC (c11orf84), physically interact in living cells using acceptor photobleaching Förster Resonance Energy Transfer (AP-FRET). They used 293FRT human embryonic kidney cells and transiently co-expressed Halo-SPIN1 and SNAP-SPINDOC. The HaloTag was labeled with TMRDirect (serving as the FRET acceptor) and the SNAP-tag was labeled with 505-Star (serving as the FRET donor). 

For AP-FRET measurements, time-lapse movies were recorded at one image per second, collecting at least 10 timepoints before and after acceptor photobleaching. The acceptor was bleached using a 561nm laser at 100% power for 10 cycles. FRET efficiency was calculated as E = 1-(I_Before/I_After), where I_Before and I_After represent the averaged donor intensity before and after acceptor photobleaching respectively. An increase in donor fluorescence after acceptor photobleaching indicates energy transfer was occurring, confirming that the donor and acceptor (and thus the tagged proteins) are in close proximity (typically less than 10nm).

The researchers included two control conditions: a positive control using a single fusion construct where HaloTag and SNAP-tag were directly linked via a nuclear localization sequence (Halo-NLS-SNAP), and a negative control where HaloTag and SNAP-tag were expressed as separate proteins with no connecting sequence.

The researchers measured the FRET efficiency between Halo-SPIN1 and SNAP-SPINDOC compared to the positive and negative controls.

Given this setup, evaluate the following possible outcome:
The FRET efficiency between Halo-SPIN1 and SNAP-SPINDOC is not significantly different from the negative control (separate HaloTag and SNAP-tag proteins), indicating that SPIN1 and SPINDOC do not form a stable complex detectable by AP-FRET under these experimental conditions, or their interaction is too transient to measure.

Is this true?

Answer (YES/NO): NO